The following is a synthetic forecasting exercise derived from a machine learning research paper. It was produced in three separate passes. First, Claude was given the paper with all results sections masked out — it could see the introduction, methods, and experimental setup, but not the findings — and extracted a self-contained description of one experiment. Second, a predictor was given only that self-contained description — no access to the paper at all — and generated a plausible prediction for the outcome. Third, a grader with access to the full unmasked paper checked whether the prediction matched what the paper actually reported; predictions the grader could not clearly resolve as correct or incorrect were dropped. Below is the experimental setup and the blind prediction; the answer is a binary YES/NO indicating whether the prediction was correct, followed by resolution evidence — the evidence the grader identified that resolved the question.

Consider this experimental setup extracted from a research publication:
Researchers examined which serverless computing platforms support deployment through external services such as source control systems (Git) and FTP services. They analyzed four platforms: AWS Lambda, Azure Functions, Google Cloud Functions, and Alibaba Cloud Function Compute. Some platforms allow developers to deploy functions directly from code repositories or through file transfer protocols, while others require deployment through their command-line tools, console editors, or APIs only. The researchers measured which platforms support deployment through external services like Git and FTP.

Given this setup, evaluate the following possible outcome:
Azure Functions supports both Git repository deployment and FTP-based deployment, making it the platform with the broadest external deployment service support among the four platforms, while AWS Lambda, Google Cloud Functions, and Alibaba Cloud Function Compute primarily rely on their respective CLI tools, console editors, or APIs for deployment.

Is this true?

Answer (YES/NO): NO